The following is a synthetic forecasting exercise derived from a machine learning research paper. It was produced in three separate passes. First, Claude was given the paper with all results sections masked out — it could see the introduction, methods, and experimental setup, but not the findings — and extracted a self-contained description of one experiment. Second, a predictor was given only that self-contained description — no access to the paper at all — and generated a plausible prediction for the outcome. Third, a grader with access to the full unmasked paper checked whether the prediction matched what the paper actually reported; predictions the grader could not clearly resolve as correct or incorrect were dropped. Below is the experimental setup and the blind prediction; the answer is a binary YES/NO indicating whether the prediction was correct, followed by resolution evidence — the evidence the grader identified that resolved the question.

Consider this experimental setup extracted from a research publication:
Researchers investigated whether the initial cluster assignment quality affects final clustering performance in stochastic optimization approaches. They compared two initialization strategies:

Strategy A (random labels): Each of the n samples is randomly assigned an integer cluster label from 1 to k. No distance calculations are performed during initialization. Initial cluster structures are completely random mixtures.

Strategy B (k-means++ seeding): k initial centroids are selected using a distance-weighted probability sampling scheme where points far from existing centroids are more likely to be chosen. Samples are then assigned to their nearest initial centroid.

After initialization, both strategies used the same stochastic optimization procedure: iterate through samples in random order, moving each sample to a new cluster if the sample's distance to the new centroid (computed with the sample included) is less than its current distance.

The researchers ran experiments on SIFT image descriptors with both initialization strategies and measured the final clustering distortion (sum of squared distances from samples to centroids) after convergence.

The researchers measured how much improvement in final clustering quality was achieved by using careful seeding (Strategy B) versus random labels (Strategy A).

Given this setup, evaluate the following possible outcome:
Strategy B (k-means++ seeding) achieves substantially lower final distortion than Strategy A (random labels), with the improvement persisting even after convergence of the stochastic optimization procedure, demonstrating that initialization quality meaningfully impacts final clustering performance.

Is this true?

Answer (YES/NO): NO